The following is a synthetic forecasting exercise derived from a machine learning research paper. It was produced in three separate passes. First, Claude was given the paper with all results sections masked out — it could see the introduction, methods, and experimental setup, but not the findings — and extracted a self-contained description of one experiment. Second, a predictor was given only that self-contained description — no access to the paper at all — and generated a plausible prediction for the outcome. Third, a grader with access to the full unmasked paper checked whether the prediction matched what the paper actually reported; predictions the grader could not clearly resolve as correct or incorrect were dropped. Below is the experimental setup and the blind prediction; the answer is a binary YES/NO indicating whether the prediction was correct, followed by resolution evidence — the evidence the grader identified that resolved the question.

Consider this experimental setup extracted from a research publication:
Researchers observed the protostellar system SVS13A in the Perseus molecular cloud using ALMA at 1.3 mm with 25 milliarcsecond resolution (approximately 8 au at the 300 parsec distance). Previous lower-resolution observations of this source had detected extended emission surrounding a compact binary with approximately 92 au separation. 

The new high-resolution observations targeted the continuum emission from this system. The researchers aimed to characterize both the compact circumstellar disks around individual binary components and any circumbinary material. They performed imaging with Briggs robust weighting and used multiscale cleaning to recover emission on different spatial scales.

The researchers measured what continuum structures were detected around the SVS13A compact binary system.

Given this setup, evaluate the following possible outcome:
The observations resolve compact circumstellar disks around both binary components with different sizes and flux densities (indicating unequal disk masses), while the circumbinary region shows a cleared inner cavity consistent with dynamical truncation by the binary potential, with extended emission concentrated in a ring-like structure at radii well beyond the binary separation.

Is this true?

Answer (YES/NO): NO